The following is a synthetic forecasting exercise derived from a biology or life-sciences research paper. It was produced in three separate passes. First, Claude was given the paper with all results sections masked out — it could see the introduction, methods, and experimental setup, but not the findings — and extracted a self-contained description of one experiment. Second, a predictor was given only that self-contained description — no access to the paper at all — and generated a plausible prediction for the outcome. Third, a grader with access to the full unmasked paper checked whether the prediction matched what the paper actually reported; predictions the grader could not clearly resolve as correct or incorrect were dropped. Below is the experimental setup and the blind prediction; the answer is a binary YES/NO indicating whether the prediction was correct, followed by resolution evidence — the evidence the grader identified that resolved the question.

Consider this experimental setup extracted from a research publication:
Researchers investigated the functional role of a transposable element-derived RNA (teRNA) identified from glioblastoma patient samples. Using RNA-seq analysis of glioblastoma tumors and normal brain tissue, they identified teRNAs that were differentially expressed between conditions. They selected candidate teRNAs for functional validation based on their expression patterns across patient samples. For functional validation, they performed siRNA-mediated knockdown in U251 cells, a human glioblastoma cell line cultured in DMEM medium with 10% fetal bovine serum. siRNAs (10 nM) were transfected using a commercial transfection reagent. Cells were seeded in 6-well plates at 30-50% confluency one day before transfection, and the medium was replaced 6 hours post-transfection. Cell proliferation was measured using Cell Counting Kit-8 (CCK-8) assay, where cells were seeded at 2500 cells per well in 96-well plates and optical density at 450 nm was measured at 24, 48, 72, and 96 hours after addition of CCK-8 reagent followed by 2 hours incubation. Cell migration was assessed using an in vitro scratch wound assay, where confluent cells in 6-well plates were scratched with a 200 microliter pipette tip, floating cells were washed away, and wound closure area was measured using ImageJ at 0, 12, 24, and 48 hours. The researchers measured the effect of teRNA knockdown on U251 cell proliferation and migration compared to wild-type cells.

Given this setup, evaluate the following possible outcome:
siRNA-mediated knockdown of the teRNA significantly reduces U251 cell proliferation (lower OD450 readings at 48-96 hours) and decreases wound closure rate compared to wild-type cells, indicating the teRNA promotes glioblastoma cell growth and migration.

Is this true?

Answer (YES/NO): YES